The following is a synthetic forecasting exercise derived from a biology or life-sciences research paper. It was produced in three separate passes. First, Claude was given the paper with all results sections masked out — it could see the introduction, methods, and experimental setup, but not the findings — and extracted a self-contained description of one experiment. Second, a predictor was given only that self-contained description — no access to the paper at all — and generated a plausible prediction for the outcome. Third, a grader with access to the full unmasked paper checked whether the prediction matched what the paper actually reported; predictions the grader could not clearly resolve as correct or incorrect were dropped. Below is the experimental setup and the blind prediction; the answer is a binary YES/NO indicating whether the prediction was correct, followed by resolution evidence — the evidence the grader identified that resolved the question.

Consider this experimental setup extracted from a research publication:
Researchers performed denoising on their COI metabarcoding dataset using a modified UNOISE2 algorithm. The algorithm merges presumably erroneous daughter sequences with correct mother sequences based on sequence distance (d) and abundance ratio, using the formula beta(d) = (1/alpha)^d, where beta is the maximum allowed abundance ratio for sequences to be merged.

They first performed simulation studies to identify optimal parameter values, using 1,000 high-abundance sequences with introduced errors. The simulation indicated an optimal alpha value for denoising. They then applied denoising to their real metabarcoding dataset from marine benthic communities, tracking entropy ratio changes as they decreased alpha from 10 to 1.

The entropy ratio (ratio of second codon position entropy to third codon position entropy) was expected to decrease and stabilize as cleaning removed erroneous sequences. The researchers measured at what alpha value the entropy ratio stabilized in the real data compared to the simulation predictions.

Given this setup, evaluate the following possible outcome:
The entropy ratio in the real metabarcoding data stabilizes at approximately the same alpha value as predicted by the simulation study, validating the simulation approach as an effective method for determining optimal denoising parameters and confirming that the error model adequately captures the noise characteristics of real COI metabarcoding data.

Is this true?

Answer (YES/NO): YES